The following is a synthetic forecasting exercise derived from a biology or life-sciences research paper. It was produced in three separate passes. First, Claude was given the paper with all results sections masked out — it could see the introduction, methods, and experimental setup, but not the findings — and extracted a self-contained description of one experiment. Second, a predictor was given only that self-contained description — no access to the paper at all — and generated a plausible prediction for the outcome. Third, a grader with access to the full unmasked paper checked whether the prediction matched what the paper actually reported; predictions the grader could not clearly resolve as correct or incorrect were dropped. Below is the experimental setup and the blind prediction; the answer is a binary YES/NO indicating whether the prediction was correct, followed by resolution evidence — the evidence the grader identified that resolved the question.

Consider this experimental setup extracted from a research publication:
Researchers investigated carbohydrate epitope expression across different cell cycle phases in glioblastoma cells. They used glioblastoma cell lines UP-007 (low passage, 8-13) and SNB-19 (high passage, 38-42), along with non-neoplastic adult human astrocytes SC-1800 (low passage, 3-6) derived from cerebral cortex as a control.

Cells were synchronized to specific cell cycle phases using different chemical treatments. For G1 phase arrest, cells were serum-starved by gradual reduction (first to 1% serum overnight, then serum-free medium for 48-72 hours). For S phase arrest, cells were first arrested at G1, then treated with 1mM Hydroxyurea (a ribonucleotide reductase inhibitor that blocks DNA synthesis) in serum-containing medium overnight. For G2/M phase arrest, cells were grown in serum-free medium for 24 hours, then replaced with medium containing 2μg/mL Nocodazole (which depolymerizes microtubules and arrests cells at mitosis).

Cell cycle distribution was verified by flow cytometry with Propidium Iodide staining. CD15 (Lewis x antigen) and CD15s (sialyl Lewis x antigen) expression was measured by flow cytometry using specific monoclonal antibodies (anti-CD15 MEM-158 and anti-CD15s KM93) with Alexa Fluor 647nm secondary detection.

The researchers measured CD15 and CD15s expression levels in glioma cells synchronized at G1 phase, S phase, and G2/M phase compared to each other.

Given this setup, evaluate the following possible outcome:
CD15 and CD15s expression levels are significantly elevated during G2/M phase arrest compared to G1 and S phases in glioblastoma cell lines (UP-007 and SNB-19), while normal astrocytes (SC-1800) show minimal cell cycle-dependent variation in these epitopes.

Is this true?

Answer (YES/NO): NO